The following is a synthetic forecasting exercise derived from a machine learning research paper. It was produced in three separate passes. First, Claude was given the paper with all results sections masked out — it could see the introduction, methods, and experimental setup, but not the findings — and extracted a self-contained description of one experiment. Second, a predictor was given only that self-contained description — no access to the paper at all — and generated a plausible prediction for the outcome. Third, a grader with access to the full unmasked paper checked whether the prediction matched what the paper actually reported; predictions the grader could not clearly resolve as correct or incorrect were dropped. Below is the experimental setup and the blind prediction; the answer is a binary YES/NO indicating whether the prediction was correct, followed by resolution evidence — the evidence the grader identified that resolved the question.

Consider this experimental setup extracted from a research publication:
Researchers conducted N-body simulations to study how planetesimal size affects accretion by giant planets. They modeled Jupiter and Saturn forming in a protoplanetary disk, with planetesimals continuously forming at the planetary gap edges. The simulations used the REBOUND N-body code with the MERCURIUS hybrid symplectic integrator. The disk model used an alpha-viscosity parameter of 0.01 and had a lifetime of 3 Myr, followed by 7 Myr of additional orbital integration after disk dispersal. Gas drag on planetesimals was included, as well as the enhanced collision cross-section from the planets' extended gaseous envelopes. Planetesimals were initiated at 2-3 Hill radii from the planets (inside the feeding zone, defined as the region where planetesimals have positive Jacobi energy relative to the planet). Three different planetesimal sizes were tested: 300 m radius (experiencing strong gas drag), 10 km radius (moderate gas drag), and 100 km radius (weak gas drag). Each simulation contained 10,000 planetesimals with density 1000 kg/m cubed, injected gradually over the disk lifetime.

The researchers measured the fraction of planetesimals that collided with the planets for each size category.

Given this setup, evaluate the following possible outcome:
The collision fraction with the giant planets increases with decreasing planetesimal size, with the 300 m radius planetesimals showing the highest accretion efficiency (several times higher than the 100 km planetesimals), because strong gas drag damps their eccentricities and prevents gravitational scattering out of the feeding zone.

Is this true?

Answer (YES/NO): NO